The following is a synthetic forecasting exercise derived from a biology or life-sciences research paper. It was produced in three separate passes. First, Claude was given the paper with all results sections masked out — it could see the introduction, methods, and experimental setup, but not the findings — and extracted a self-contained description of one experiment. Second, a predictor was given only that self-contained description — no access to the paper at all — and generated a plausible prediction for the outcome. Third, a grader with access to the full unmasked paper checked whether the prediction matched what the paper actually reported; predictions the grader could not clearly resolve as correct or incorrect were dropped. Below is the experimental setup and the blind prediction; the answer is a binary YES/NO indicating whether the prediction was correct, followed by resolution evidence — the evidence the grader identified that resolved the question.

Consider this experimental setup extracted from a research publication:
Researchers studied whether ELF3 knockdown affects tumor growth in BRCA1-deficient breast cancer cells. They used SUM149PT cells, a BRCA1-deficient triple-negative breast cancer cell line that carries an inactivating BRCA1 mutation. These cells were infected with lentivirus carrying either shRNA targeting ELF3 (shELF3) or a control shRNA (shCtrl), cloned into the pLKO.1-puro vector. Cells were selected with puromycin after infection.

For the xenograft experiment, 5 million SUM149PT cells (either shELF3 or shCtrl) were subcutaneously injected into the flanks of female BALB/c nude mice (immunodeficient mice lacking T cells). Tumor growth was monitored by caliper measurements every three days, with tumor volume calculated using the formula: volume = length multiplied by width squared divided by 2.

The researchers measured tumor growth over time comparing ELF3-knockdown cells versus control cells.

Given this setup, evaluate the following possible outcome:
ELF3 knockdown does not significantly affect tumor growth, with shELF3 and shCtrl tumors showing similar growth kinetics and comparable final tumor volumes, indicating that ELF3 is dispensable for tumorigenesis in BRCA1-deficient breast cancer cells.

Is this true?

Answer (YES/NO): NO